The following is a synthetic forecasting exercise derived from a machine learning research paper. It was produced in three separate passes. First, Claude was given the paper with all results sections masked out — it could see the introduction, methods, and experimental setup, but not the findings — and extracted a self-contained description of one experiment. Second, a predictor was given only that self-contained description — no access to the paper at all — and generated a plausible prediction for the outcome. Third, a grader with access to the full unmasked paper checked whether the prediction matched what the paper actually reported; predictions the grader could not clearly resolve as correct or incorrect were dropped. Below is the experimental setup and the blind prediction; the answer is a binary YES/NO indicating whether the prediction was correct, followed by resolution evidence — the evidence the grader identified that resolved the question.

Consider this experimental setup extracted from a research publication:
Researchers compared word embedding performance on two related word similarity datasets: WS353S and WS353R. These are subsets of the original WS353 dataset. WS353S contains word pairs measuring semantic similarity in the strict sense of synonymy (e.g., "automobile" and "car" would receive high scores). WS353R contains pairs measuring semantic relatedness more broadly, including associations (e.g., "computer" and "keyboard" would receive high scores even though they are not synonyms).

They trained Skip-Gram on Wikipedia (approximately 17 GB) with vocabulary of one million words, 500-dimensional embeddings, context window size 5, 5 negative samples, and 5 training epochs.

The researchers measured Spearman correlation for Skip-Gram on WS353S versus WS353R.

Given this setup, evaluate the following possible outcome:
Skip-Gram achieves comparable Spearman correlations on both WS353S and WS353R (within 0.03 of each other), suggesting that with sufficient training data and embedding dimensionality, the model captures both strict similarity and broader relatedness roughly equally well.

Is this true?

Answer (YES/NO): NO